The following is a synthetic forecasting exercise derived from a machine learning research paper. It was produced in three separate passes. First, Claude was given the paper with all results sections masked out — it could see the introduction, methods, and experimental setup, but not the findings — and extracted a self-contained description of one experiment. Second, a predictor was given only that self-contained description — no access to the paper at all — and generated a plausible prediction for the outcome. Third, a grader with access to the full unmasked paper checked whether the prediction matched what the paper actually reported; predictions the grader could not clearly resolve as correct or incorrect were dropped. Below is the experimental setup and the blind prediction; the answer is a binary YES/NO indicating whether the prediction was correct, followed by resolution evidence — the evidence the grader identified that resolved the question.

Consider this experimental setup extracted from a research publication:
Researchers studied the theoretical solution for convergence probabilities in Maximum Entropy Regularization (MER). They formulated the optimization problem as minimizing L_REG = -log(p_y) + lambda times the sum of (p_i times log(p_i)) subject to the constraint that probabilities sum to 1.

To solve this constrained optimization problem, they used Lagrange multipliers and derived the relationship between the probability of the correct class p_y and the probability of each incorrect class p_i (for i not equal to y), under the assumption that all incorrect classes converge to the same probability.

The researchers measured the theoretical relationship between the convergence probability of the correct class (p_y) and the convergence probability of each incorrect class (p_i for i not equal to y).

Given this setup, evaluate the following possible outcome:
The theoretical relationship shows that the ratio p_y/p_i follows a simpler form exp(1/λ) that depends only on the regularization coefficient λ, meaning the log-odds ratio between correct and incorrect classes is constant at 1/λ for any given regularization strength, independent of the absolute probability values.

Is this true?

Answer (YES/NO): NO